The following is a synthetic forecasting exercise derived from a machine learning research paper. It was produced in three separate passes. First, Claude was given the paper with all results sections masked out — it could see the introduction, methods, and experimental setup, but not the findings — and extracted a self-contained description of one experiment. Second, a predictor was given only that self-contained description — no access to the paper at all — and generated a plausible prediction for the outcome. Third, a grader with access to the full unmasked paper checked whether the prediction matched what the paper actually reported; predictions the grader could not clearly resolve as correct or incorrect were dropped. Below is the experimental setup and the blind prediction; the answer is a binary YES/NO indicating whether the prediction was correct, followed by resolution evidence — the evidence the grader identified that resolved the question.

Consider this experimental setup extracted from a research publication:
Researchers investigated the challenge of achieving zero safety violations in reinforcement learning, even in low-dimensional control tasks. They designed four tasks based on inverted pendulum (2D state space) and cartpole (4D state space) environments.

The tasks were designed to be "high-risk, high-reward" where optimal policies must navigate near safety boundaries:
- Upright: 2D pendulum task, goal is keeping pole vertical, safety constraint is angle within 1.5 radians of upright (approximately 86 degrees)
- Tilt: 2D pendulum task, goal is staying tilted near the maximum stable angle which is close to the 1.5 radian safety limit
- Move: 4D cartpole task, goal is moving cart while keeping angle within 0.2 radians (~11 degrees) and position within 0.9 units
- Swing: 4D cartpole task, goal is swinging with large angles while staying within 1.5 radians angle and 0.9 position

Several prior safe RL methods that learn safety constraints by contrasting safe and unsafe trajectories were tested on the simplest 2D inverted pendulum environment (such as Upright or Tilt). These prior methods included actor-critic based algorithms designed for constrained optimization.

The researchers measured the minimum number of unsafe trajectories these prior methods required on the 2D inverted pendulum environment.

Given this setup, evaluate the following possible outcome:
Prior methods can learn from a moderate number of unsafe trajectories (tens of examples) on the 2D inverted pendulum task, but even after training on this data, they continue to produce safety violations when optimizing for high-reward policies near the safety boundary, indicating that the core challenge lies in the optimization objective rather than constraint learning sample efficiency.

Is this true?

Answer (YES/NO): NO